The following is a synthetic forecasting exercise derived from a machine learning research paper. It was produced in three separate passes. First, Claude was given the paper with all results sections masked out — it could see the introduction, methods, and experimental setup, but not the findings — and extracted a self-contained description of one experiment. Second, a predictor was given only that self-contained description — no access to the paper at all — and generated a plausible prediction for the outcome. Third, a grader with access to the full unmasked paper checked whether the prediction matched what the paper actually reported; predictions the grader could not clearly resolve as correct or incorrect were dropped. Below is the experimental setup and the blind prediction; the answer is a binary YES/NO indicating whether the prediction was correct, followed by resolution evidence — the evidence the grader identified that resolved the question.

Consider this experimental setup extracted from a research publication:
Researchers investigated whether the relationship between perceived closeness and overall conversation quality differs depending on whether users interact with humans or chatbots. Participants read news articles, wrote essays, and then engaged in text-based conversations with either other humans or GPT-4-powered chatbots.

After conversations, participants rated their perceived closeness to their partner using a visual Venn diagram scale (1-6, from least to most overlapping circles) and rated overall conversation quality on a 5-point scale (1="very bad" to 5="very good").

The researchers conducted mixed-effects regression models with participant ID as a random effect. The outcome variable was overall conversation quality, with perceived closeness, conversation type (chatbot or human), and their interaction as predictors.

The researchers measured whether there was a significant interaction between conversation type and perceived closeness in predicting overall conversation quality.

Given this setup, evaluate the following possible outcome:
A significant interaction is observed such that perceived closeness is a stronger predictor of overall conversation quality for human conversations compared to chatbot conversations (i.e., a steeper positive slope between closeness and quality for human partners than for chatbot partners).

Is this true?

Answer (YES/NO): NO